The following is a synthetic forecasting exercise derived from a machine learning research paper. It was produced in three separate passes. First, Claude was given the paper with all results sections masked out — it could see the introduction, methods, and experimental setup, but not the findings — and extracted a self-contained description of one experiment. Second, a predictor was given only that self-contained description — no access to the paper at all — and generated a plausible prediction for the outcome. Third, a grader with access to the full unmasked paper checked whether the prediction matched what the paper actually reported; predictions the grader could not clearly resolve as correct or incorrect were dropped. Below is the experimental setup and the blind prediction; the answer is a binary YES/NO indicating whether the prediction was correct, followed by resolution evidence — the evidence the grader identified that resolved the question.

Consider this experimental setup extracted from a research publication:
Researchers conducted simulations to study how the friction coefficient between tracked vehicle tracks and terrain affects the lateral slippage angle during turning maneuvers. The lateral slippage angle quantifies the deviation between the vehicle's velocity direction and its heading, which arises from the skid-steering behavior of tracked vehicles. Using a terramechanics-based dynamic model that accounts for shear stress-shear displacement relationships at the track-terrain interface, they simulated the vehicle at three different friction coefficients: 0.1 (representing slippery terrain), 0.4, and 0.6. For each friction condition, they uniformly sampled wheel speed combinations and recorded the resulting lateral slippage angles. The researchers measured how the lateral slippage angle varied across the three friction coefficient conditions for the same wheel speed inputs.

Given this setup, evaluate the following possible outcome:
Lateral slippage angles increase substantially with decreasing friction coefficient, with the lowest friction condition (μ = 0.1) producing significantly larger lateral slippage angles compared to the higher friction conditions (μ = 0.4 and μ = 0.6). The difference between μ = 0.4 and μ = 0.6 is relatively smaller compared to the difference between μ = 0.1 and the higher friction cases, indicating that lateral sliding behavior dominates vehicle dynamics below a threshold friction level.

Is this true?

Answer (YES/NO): YES